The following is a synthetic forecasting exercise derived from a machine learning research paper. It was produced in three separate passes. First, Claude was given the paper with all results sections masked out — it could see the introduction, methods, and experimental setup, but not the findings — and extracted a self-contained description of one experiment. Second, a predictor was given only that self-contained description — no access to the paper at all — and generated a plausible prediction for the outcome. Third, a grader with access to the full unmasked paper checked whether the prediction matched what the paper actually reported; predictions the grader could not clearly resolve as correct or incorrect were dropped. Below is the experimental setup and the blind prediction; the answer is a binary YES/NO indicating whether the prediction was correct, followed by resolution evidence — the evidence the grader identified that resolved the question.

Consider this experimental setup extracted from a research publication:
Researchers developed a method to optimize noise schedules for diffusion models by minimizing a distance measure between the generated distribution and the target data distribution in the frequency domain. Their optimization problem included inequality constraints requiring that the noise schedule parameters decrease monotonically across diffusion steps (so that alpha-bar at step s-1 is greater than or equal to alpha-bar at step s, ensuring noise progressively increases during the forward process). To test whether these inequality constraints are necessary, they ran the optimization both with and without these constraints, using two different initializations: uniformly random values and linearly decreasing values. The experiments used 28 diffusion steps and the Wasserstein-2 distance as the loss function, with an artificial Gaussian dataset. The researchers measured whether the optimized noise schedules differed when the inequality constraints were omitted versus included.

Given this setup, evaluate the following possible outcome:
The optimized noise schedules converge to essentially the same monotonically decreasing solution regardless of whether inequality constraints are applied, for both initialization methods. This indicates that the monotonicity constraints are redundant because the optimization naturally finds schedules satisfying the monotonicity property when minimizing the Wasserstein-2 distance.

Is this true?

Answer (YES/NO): YES